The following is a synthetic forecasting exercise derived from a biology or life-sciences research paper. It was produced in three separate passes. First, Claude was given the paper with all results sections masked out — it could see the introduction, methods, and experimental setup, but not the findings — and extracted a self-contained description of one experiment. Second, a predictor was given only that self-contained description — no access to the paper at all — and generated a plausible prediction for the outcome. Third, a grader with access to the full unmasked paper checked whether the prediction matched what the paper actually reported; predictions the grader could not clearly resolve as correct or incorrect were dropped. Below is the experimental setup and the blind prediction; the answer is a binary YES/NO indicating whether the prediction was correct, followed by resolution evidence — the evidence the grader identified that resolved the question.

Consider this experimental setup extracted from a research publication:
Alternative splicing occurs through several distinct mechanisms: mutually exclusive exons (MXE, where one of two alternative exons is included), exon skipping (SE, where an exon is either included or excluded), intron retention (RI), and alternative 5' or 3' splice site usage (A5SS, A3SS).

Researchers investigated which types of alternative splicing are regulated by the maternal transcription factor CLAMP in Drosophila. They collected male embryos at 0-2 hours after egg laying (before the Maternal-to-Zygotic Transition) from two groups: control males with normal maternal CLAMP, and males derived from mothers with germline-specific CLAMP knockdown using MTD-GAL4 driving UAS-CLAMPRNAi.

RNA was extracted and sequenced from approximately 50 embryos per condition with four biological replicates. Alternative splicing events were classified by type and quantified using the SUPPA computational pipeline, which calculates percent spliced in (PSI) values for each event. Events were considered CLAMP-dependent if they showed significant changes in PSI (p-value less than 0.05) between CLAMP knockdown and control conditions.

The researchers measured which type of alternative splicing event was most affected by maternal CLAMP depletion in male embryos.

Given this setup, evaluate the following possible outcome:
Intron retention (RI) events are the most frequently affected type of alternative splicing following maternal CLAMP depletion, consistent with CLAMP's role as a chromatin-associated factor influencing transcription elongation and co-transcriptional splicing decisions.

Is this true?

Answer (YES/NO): NO